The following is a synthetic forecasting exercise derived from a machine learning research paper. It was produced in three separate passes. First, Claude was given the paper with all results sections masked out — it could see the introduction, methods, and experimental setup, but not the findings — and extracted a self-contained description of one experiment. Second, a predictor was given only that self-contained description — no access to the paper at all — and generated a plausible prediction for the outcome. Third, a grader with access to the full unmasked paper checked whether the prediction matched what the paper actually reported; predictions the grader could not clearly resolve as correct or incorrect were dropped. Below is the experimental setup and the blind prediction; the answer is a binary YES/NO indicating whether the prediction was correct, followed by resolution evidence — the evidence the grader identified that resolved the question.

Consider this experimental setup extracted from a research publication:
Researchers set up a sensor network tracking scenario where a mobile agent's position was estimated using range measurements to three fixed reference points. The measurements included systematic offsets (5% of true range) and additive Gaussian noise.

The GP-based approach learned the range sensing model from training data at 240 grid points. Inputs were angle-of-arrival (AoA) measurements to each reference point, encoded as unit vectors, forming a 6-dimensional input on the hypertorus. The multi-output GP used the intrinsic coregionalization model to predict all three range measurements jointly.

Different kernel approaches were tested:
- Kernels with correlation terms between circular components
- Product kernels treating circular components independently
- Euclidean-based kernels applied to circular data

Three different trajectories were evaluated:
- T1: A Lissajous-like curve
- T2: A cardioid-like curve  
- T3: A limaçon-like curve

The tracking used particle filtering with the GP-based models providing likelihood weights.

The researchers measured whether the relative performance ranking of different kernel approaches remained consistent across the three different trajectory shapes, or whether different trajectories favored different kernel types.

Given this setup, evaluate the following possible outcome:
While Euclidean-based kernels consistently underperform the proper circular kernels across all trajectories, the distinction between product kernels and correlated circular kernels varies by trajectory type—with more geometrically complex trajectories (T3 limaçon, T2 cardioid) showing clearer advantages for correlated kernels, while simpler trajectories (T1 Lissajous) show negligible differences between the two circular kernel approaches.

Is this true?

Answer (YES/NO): NO